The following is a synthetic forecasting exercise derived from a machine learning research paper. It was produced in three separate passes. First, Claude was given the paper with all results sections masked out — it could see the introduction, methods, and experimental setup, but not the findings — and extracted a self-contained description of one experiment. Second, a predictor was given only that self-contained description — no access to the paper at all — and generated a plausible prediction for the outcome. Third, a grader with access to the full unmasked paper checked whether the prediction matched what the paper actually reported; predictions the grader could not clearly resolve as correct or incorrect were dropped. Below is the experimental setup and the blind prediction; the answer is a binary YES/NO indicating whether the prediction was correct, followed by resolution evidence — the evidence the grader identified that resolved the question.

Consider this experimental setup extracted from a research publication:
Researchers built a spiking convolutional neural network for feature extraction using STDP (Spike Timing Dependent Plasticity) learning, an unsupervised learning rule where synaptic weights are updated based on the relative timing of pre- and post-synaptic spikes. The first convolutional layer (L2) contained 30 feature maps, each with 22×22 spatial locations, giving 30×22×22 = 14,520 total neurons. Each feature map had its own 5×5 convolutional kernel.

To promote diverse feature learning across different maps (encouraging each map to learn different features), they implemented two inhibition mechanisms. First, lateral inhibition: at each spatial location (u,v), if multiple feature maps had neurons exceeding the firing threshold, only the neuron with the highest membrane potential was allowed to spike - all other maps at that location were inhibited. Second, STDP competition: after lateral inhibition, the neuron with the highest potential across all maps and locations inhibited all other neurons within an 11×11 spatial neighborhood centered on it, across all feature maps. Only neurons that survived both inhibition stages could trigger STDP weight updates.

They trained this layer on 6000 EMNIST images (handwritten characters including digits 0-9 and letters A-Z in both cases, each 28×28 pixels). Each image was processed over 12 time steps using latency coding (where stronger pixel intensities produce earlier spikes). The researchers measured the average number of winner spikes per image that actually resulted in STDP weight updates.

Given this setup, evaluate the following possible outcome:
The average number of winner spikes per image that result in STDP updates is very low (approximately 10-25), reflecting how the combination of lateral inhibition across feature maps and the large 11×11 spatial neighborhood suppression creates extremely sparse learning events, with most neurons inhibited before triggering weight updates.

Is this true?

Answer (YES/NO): NO